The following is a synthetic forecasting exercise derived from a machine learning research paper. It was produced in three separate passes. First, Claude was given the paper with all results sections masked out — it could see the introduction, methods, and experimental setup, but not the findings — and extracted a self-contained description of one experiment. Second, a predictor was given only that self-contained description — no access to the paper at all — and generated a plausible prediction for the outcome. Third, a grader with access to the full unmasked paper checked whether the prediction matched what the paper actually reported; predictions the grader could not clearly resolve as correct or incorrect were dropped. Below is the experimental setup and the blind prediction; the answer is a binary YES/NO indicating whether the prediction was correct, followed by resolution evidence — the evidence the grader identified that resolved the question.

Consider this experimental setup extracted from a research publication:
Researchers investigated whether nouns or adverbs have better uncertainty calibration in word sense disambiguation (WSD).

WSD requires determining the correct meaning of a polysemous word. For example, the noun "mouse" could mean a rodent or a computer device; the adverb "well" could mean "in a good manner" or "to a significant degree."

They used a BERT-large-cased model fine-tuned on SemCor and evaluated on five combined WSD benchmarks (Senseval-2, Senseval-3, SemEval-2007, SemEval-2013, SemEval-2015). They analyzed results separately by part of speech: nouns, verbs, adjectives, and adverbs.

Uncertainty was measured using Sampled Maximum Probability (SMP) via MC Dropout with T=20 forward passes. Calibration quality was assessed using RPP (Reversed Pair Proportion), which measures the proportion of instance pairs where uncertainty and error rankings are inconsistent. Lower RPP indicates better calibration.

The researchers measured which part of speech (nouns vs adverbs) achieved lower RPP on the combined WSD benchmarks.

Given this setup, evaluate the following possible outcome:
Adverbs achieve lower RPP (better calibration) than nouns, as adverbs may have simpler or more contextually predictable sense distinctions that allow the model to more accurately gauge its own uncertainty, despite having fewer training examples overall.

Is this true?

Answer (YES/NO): YES